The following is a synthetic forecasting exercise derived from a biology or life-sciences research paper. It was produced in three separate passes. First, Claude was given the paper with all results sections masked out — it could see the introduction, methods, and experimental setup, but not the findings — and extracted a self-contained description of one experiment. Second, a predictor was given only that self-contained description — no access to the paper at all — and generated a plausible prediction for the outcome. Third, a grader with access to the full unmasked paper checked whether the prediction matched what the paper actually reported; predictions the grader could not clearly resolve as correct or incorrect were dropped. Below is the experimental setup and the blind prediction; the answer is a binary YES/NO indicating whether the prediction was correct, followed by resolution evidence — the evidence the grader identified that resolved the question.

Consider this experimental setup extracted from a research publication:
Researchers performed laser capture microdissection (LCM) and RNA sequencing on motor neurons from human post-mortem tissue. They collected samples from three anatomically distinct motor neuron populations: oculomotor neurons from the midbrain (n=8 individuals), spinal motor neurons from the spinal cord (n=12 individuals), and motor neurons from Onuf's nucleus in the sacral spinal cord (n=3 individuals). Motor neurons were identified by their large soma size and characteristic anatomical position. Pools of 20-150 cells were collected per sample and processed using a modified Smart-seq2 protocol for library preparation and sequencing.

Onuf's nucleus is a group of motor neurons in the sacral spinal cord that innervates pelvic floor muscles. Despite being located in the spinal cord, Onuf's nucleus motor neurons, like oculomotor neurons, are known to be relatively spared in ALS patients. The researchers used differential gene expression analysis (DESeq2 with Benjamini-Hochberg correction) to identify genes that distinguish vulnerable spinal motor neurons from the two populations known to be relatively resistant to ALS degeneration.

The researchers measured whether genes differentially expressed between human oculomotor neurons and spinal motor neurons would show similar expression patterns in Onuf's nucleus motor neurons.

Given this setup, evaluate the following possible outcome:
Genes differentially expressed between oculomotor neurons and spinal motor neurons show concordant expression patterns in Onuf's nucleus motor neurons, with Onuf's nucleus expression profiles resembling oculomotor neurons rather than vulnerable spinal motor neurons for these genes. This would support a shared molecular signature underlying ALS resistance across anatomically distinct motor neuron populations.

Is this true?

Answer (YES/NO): NO